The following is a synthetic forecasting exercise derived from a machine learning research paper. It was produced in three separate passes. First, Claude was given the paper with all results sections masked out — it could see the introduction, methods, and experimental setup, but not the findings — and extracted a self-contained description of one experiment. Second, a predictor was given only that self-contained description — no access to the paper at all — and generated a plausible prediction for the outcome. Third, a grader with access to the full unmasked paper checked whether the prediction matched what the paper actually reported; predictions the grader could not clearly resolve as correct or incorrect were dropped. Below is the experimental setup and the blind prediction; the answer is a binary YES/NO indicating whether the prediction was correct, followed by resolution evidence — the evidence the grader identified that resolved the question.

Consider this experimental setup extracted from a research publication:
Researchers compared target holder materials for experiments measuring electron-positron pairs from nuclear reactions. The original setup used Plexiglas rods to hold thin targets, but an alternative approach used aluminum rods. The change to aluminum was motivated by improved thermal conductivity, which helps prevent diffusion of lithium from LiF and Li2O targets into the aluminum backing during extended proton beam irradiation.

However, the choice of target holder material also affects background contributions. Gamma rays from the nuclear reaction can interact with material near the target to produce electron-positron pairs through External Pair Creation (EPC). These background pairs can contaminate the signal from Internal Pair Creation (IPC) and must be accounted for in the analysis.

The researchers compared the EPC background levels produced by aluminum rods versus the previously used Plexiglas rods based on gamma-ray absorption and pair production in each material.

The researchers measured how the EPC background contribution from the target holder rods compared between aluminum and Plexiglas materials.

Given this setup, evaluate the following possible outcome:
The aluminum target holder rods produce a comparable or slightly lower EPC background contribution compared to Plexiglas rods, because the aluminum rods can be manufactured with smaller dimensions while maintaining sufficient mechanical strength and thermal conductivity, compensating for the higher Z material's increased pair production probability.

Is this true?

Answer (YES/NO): NO